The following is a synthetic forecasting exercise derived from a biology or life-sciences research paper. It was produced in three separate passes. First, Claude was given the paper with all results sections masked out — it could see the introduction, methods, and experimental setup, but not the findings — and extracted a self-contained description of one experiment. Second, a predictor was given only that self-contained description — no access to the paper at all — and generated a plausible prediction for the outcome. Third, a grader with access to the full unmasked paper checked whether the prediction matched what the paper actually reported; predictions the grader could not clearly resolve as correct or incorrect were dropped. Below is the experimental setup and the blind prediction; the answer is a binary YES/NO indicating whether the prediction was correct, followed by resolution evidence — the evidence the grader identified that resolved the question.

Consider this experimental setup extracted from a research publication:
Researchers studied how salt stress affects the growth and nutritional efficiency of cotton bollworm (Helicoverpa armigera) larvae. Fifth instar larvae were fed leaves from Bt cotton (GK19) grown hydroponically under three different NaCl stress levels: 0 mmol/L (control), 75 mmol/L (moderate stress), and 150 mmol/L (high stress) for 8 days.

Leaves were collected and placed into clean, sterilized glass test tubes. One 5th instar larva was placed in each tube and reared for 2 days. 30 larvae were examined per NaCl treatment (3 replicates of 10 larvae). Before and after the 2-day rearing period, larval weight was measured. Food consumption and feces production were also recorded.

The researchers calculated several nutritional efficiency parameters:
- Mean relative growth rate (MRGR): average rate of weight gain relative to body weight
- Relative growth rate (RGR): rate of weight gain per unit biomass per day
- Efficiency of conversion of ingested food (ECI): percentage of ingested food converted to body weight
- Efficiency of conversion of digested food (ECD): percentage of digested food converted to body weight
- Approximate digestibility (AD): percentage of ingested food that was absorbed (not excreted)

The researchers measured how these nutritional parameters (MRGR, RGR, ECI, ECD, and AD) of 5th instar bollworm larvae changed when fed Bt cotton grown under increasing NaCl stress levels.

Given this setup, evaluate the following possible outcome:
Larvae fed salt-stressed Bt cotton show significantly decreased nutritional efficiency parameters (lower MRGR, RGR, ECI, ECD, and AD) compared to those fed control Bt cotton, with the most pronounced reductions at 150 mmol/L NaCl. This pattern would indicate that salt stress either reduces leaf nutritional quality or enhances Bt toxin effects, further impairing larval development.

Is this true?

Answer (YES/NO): NO